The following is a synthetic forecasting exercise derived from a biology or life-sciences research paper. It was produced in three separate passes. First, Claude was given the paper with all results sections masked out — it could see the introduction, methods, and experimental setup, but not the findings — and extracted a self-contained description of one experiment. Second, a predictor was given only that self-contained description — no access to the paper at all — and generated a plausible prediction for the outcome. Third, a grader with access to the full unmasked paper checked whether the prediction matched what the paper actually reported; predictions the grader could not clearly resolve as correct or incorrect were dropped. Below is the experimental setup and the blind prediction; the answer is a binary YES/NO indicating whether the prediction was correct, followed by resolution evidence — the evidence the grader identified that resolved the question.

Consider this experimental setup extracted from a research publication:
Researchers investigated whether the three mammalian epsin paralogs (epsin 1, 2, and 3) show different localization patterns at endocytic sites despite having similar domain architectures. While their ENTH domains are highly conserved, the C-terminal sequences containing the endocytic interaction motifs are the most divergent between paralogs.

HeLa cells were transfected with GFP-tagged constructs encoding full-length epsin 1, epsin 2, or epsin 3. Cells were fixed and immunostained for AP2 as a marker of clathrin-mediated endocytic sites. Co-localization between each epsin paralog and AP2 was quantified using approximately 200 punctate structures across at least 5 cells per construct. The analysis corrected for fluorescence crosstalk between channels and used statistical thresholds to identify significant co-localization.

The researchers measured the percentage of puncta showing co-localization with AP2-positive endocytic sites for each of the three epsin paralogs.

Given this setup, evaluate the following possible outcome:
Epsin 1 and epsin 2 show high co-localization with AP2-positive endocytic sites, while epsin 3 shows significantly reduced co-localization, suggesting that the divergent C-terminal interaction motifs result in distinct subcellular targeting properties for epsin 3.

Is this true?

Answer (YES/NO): NO